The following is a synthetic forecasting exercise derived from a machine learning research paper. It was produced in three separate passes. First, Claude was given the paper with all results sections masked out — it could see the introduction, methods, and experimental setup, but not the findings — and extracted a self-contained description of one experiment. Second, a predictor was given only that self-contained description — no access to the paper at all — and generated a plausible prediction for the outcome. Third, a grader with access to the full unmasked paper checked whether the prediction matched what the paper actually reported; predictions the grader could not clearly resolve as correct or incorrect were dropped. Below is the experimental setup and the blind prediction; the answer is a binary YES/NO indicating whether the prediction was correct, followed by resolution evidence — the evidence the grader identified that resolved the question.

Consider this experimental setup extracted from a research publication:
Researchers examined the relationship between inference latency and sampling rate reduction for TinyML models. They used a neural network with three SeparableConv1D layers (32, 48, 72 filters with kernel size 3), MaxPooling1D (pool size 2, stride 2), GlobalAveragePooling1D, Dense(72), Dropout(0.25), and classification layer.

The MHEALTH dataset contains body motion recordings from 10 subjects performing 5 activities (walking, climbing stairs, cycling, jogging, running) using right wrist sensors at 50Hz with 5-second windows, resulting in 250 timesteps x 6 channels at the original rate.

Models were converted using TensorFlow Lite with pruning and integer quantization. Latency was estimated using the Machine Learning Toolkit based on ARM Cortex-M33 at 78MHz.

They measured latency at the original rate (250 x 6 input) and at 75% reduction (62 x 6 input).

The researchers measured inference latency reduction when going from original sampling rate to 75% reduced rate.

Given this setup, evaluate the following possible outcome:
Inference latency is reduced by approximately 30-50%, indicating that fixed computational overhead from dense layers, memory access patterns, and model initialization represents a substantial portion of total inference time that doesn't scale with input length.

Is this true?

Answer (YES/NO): NO